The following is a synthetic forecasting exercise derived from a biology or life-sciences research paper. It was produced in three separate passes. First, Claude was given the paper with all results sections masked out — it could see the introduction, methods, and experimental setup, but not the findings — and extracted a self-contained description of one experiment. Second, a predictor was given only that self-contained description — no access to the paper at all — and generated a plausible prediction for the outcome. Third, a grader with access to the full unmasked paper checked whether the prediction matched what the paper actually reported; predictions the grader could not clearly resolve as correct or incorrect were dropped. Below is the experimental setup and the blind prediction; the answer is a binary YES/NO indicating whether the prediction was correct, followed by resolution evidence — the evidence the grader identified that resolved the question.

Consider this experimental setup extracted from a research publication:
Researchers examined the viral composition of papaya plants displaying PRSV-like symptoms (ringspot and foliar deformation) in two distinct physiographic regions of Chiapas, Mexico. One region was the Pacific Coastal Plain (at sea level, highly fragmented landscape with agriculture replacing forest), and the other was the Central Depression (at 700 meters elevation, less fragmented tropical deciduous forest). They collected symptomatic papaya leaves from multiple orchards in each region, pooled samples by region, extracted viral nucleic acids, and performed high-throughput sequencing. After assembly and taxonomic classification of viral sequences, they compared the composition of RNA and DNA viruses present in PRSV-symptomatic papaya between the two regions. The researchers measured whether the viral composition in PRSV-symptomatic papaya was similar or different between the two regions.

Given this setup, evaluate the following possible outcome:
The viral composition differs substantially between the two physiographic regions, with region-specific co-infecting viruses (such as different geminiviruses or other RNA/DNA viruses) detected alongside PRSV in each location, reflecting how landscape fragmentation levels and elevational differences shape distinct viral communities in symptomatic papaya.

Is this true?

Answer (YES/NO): YES